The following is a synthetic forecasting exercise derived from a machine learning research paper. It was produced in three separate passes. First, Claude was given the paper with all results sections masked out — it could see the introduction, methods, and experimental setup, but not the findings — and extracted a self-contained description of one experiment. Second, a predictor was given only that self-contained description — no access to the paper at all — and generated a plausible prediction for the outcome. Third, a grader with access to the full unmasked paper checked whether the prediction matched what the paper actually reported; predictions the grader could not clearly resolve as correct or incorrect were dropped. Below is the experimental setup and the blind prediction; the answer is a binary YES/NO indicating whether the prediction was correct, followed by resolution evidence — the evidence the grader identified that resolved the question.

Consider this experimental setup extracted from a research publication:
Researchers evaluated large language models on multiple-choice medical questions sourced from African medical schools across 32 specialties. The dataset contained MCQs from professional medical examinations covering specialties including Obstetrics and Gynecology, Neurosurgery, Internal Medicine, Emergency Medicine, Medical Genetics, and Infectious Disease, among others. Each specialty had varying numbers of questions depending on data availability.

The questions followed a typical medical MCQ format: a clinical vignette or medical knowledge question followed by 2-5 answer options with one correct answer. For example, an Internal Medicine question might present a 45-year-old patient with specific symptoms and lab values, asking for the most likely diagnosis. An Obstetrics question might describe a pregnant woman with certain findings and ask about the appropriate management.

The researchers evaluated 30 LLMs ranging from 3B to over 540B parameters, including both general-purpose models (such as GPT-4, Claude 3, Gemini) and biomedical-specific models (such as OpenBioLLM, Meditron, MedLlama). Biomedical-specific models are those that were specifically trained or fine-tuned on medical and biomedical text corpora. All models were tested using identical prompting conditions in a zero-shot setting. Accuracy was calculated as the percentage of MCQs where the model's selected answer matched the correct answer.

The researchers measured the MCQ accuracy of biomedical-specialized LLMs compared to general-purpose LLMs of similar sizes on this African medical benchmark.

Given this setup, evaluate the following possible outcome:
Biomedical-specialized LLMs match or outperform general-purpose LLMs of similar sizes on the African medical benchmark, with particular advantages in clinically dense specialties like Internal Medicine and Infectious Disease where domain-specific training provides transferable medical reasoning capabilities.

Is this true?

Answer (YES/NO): NO